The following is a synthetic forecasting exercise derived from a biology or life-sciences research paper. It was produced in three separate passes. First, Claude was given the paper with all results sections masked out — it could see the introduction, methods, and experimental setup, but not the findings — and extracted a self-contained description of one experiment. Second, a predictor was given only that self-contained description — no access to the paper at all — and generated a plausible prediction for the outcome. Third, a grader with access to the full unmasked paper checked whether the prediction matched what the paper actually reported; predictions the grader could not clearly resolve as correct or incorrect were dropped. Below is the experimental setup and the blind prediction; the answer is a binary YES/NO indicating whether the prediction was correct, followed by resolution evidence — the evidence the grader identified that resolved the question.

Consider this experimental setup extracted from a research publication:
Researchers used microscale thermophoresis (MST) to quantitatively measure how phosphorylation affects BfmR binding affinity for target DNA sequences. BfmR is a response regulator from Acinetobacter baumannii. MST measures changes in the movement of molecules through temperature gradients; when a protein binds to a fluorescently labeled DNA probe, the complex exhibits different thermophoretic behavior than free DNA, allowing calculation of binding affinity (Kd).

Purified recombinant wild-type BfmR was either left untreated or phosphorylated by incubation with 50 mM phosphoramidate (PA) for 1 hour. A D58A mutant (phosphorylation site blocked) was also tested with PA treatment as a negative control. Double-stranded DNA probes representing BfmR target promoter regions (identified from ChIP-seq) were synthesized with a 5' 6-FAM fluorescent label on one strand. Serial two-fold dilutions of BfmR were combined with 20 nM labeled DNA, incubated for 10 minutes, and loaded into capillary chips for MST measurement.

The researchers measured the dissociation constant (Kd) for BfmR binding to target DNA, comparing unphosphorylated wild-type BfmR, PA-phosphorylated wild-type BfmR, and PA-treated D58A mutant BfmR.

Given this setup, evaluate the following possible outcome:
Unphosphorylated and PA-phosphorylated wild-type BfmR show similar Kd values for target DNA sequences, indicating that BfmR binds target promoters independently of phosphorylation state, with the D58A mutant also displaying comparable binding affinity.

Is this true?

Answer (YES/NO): NO